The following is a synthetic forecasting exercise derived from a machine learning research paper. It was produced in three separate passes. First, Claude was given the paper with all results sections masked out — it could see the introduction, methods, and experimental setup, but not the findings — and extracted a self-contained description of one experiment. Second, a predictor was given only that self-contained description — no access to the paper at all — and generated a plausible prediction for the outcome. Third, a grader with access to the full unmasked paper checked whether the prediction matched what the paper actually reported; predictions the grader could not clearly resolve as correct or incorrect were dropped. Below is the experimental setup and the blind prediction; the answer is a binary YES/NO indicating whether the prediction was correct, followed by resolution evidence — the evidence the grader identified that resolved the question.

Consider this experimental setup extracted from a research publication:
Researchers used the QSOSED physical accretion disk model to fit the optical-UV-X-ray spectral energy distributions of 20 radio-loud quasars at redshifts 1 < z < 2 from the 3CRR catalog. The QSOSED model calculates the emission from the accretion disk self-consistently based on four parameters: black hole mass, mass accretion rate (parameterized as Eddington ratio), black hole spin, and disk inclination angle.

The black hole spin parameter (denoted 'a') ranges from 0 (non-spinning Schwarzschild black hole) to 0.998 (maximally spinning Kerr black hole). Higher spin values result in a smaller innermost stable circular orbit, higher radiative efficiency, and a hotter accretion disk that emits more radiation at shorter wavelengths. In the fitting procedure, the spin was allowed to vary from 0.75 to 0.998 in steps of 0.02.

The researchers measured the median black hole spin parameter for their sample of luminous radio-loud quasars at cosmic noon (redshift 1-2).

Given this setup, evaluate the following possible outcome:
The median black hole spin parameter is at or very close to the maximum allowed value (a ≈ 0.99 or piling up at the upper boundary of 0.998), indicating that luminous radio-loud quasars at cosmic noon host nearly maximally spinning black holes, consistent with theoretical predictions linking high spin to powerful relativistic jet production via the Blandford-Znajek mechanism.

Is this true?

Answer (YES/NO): YES